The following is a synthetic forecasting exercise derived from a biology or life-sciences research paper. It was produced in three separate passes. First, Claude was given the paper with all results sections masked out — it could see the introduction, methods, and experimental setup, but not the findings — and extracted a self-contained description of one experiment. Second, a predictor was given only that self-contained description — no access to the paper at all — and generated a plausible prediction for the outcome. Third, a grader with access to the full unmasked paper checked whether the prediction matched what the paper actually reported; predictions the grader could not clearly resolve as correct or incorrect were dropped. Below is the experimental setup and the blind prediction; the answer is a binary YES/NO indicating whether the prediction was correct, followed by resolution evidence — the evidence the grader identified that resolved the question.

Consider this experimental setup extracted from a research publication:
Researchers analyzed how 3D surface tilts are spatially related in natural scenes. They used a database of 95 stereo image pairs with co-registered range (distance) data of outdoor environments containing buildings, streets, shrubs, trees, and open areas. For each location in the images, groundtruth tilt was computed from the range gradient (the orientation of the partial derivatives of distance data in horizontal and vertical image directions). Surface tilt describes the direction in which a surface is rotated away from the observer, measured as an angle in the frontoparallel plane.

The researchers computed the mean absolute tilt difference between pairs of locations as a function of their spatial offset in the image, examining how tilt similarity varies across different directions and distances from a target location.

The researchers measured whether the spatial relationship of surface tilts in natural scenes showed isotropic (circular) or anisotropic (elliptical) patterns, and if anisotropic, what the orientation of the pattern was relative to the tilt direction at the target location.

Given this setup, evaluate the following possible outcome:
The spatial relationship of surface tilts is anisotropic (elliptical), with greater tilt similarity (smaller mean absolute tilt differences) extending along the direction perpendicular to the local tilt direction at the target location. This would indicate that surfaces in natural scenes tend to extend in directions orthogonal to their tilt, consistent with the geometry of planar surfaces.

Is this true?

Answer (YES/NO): YES